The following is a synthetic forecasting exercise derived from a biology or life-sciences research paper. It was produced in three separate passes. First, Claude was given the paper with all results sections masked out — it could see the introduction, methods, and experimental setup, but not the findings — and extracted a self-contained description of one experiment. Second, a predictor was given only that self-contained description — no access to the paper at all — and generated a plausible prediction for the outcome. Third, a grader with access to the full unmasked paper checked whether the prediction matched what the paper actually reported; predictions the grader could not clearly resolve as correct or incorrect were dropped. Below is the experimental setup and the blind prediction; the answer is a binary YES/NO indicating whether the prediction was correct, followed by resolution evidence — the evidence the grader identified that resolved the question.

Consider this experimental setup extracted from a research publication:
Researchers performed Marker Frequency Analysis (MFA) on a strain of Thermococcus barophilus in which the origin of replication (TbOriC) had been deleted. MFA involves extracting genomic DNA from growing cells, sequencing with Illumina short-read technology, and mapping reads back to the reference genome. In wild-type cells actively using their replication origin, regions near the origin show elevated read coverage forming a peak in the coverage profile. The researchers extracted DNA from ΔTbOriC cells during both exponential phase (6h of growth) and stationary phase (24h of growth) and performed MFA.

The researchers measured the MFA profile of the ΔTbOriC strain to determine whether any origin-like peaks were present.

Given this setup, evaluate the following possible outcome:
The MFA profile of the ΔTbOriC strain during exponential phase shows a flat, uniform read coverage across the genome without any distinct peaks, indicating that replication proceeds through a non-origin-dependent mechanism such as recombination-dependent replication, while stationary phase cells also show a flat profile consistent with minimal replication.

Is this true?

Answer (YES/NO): YES